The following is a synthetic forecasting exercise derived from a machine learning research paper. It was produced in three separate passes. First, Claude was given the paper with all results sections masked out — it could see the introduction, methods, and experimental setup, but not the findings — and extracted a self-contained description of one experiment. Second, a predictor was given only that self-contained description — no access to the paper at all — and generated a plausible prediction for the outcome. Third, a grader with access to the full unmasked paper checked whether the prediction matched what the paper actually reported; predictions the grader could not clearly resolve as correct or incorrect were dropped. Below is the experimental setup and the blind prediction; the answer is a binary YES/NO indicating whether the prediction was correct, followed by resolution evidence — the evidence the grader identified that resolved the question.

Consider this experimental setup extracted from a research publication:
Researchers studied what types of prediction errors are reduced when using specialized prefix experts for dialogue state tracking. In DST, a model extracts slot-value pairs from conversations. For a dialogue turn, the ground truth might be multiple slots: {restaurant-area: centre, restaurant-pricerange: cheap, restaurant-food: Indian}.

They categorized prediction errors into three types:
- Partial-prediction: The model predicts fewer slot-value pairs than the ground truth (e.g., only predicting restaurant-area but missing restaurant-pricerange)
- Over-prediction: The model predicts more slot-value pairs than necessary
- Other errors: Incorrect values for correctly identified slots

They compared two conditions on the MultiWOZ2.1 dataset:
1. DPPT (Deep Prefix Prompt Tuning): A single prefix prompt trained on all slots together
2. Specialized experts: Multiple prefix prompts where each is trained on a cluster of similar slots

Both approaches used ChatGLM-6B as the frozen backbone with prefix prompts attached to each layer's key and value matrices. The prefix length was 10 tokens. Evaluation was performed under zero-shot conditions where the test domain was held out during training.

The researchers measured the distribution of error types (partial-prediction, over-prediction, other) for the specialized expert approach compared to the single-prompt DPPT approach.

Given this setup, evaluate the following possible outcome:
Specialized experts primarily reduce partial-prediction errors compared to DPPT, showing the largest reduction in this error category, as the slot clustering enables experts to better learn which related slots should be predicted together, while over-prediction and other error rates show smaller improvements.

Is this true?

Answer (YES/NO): NO